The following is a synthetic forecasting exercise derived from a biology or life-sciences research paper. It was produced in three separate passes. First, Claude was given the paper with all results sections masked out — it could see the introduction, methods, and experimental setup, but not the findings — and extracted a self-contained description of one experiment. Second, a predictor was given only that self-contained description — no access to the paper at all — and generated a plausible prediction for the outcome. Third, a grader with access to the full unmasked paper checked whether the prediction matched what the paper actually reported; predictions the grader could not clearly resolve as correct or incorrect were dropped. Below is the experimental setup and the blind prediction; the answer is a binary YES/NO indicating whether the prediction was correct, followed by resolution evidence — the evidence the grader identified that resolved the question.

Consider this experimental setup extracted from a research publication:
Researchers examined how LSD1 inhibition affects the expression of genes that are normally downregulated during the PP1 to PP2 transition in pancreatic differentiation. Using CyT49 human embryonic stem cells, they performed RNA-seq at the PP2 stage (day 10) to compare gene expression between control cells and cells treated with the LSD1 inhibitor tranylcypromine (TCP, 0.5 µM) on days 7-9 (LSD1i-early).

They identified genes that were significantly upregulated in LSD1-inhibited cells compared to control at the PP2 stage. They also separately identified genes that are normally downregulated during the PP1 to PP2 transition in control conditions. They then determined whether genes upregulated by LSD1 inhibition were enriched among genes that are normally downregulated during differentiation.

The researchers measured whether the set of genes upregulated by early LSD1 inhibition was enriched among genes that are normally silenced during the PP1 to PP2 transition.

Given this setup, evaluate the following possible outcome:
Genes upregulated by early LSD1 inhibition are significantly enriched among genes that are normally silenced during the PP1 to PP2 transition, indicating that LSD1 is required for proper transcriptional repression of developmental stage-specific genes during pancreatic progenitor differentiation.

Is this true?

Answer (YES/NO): YES